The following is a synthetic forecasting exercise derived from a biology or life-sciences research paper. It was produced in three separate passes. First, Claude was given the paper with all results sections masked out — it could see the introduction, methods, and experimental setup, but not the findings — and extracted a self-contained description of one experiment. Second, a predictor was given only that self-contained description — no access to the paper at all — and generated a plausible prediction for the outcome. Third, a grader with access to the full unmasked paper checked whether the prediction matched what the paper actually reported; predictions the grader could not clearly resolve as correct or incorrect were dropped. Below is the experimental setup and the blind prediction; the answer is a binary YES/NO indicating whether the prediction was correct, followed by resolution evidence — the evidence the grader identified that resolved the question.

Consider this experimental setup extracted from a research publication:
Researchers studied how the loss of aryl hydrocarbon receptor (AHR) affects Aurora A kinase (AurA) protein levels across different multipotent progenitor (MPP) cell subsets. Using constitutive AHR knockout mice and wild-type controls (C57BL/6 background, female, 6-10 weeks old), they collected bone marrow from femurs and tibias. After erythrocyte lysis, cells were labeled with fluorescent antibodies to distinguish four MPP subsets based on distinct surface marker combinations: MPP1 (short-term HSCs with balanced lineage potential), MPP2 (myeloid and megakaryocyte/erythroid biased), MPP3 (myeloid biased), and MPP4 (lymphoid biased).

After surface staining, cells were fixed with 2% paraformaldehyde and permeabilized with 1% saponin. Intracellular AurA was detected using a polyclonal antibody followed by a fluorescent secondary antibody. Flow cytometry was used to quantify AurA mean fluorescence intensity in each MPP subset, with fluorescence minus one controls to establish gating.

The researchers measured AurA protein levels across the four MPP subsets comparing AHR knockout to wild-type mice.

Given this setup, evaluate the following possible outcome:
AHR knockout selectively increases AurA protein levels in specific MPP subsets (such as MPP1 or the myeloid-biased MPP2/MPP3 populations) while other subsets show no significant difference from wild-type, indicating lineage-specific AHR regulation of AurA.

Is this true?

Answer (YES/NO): NO